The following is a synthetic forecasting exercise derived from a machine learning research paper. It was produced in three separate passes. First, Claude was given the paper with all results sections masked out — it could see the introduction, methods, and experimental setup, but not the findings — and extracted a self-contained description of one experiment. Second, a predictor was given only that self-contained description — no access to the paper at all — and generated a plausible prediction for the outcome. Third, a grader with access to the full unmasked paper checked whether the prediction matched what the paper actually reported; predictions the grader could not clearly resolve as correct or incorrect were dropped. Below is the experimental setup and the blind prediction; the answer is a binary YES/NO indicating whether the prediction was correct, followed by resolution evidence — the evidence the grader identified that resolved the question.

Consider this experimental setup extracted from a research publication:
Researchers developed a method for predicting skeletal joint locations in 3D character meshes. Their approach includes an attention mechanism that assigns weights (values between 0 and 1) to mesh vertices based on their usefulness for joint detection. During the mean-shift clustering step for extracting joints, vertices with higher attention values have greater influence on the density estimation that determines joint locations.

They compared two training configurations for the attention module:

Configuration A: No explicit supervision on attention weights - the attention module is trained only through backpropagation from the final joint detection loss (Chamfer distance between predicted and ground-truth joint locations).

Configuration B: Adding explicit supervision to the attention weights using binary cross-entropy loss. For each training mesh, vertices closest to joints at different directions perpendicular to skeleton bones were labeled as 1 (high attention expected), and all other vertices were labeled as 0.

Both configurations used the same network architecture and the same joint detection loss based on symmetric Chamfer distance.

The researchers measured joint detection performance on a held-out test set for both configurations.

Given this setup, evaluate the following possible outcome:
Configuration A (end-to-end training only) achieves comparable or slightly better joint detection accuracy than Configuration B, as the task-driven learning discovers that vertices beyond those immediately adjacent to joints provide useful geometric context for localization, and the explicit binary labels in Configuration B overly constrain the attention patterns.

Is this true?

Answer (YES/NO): NO